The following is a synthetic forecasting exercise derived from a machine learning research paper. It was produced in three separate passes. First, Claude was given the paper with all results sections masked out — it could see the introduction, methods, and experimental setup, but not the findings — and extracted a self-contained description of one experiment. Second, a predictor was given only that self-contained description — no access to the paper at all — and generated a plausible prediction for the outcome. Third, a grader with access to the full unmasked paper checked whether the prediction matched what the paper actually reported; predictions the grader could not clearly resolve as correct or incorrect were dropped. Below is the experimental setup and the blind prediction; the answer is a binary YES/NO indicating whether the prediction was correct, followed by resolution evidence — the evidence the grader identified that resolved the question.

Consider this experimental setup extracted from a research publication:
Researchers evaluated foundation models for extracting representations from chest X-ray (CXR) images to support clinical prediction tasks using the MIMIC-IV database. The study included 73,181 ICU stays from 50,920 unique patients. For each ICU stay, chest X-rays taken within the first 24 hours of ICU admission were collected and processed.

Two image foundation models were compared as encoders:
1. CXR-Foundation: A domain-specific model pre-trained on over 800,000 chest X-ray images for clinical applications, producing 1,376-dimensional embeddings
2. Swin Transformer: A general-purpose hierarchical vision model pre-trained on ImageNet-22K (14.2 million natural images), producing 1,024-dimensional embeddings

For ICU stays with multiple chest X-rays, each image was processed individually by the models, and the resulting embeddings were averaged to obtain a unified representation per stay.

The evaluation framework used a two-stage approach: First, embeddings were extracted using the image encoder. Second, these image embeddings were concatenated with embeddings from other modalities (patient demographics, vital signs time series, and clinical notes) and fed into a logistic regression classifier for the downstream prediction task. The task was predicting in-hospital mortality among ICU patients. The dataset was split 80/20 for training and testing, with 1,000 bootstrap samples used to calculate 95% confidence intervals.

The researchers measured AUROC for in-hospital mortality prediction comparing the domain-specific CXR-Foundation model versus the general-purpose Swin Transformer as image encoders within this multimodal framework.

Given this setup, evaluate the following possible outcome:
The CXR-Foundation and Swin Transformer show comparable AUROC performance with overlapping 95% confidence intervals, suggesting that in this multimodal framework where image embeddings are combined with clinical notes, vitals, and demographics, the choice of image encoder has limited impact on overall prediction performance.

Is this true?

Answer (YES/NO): YES